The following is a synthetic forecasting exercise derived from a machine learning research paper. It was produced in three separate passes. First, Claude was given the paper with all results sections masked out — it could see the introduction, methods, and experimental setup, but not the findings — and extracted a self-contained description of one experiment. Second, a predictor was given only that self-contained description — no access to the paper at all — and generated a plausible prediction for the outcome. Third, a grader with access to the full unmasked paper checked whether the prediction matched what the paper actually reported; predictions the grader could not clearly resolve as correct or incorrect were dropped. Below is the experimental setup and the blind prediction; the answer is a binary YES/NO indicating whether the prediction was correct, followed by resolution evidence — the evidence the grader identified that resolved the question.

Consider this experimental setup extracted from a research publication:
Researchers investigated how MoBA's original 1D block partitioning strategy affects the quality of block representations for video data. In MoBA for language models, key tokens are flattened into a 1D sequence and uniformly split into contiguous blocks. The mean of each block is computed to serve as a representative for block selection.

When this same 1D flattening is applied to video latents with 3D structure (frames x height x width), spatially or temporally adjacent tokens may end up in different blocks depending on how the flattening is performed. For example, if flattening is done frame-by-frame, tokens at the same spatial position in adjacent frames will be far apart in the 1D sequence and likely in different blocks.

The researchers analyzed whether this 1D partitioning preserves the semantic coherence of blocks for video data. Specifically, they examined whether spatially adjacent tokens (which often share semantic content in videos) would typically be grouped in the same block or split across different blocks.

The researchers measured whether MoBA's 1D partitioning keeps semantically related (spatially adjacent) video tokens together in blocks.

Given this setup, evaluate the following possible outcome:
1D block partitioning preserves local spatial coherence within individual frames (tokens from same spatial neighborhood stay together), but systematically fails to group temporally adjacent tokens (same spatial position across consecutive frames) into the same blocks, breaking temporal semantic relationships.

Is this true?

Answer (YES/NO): NO